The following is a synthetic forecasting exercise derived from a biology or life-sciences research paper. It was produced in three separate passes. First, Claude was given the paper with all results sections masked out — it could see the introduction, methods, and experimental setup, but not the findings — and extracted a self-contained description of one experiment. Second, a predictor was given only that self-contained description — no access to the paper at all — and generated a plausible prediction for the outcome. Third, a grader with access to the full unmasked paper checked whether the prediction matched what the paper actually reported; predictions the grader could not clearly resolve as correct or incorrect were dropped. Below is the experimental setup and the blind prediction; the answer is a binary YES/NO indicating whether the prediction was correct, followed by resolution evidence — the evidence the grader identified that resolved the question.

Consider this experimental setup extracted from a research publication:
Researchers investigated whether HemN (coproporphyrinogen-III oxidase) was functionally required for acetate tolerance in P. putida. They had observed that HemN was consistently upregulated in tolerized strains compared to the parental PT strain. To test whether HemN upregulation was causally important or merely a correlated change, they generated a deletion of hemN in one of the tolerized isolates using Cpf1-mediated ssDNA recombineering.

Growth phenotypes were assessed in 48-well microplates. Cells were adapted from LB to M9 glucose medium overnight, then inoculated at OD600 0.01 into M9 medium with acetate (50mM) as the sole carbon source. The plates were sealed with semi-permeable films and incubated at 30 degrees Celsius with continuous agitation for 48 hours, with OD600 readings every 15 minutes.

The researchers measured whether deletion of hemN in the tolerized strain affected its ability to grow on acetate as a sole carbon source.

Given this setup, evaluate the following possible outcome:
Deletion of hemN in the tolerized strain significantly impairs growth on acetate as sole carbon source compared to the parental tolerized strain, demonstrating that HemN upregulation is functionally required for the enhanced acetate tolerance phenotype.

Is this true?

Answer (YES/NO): YES